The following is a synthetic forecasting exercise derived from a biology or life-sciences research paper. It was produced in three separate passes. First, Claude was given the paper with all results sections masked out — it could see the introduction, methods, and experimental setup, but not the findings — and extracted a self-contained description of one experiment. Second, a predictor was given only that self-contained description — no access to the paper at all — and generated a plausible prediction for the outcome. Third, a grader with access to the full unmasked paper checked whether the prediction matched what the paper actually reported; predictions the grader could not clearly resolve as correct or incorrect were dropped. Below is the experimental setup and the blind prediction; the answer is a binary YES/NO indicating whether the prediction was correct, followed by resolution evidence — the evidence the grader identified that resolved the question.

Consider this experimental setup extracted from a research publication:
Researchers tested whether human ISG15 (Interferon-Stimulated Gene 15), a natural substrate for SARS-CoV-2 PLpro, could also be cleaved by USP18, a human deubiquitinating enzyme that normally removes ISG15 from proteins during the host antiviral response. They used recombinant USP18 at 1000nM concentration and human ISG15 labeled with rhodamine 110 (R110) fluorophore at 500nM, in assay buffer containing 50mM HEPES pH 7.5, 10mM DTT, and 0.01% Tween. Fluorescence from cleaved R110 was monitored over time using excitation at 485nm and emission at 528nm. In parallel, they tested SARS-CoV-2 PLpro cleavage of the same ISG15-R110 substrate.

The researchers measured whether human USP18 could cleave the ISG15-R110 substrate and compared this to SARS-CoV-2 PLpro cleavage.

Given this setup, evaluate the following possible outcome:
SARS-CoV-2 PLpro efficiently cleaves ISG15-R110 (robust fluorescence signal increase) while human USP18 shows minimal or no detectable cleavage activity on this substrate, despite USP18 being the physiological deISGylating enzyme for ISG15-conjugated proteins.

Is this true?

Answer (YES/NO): NO